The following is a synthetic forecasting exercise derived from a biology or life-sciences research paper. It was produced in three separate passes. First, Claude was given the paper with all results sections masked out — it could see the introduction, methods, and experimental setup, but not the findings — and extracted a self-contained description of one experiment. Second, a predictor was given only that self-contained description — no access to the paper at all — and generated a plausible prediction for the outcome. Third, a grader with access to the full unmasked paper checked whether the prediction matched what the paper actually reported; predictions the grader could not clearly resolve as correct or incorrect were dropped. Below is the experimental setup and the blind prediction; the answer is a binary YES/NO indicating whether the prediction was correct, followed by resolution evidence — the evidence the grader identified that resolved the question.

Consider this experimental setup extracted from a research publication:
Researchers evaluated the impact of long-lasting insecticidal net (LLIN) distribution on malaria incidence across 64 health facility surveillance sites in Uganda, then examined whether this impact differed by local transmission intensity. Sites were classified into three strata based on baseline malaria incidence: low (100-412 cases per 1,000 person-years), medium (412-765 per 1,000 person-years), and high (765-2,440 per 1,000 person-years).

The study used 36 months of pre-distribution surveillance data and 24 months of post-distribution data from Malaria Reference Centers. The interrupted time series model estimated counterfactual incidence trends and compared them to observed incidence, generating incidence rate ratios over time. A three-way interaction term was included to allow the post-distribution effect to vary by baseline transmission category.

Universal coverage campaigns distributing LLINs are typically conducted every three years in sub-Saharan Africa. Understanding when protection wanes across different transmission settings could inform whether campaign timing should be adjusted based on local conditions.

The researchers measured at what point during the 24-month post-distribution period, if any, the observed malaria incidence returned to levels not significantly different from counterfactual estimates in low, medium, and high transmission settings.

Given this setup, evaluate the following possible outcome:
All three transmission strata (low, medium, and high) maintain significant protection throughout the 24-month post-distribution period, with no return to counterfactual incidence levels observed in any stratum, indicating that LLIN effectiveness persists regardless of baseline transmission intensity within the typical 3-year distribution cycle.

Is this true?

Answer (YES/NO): NO